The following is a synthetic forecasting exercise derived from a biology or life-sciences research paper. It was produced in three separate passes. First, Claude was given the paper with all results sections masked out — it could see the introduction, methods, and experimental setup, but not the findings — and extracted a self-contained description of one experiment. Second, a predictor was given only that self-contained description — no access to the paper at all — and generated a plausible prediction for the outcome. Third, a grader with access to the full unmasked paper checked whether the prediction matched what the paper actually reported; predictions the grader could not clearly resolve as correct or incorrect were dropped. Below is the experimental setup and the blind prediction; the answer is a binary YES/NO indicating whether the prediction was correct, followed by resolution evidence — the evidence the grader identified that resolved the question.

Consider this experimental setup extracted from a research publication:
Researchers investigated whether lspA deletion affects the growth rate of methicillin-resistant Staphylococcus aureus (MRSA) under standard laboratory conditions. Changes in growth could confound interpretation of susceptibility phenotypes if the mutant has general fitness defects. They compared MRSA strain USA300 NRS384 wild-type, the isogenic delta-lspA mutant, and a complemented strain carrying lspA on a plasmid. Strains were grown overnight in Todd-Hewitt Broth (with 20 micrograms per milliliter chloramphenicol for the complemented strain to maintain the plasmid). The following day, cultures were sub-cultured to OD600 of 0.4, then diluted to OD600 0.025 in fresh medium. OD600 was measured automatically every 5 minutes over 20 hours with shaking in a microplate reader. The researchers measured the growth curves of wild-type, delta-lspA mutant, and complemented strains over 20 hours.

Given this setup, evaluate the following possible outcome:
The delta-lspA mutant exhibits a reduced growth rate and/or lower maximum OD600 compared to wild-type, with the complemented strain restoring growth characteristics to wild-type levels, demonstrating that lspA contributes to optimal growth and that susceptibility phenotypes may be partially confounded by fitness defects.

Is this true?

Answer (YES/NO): NO